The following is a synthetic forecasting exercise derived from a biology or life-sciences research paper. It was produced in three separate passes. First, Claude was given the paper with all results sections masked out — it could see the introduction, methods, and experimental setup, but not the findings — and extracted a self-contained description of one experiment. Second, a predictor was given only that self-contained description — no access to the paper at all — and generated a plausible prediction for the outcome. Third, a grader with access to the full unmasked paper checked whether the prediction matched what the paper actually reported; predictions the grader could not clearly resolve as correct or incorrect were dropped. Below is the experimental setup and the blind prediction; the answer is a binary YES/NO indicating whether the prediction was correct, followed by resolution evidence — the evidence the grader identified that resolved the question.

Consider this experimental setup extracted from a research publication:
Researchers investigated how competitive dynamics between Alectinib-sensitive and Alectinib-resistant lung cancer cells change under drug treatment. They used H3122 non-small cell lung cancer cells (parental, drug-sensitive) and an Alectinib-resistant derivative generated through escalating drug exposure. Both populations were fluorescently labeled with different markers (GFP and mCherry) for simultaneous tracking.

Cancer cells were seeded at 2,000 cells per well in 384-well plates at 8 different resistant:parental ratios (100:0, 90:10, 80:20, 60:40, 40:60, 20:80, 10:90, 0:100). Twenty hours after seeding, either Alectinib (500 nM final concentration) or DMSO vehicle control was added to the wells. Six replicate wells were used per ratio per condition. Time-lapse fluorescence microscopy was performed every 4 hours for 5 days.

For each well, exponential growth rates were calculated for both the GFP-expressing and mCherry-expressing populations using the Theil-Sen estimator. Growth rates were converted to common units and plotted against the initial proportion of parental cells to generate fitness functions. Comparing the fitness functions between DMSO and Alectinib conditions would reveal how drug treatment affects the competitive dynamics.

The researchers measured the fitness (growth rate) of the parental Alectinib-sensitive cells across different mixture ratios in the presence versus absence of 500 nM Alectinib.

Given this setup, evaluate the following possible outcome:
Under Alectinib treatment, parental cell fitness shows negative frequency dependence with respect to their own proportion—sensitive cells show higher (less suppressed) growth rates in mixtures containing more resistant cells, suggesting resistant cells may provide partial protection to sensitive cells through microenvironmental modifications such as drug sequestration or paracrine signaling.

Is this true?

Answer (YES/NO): NO